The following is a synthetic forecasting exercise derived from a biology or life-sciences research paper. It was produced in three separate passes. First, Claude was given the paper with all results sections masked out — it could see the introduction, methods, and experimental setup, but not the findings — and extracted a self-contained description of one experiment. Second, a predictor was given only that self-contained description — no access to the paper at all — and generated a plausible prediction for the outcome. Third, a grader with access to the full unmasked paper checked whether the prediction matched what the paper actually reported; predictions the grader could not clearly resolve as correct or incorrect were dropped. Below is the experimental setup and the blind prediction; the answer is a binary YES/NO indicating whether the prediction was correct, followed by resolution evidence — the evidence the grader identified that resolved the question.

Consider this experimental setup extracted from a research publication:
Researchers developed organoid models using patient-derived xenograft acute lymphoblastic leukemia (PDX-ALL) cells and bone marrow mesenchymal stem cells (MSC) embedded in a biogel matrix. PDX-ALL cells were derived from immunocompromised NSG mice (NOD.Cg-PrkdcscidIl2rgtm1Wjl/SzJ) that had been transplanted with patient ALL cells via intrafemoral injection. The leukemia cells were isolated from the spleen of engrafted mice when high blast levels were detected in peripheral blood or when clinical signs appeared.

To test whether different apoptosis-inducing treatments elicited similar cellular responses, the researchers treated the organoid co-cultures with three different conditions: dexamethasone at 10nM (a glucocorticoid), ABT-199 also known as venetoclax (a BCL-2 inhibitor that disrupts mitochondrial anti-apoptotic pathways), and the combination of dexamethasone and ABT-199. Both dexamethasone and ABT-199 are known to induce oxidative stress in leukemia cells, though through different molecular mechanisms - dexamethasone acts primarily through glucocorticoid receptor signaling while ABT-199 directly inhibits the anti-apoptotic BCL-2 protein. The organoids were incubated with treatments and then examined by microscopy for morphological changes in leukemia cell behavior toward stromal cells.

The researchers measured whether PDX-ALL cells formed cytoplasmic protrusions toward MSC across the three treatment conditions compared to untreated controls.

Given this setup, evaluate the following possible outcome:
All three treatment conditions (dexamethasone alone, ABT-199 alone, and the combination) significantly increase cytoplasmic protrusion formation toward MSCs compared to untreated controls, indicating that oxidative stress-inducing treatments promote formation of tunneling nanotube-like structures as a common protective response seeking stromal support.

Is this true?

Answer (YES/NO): YES